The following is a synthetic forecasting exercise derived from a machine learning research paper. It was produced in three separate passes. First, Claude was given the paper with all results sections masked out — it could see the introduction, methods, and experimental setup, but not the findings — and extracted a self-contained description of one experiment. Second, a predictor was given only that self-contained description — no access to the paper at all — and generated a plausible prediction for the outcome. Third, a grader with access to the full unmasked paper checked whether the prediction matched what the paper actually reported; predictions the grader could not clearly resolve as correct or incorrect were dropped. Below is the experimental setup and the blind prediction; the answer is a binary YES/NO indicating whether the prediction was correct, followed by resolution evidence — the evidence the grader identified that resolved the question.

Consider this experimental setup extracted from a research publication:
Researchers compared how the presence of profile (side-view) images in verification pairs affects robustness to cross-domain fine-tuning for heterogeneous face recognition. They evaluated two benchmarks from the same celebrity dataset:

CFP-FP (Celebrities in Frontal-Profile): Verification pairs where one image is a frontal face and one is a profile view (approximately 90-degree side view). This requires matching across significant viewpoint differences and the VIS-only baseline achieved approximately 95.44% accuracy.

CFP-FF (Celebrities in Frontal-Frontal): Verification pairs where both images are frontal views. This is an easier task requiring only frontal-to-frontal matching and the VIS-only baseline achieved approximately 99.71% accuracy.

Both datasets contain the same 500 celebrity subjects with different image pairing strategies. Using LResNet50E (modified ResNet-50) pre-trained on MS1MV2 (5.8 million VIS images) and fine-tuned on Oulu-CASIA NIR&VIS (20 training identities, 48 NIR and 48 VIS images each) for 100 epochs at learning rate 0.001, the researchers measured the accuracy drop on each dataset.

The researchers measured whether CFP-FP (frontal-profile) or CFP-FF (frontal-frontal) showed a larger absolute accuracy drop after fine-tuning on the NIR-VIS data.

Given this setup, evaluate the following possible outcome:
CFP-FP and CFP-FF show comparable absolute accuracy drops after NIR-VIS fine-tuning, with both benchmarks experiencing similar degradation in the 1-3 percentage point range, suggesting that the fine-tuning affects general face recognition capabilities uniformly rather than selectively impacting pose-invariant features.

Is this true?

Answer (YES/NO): NO